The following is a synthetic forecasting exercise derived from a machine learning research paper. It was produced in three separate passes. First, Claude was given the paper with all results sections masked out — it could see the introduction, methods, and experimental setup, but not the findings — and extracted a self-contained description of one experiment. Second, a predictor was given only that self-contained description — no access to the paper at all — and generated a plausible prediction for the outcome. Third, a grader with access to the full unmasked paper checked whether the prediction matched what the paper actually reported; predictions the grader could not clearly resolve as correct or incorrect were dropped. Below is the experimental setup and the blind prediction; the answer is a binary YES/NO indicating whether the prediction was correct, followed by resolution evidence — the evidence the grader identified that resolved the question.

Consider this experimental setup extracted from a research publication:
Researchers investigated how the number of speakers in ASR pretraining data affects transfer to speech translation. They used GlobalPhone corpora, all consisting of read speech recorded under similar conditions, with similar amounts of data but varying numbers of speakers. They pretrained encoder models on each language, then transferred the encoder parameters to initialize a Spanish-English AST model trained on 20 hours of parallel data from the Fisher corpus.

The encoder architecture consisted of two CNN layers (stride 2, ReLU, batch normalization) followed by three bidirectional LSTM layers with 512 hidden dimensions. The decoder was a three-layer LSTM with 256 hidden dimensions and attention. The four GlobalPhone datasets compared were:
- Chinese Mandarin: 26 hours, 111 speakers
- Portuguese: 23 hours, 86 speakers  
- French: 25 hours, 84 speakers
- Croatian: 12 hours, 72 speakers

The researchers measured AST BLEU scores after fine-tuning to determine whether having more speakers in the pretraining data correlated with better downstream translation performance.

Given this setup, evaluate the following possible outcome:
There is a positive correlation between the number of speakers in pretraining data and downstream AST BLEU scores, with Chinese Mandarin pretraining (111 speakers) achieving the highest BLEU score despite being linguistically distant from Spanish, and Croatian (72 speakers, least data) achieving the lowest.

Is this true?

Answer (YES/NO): NO